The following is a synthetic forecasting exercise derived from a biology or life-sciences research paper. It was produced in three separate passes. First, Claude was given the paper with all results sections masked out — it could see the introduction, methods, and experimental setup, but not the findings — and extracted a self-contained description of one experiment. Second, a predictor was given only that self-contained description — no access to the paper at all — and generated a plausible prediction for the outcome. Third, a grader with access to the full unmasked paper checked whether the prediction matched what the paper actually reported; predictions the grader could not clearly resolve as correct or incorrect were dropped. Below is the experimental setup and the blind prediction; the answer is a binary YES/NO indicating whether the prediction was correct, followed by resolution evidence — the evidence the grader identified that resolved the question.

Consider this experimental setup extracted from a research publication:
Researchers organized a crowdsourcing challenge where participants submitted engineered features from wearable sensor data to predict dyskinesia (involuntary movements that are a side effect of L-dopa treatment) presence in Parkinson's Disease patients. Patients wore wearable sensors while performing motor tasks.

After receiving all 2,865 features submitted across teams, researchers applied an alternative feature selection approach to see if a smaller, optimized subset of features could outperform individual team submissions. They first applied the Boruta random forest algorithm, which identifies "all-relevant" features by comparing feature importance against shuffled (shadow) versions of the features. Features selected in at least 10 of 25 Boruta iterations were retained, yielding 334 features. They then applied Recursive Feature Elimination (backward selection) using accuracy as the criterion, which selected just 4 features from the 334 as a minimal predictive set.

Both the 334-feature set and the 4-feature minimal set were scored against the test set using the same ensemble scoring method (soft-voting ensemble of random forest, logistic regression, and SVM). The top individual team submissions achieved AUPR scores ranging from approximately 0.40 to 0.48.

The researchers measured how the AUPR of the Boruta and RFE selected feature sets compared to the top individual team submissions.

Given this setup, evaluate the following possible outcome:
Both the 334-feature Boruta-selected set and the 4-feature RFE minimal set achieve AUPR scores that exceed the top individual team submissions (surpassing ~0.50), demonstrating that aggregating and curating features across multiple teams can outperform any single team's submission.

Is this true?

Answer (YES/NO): NO